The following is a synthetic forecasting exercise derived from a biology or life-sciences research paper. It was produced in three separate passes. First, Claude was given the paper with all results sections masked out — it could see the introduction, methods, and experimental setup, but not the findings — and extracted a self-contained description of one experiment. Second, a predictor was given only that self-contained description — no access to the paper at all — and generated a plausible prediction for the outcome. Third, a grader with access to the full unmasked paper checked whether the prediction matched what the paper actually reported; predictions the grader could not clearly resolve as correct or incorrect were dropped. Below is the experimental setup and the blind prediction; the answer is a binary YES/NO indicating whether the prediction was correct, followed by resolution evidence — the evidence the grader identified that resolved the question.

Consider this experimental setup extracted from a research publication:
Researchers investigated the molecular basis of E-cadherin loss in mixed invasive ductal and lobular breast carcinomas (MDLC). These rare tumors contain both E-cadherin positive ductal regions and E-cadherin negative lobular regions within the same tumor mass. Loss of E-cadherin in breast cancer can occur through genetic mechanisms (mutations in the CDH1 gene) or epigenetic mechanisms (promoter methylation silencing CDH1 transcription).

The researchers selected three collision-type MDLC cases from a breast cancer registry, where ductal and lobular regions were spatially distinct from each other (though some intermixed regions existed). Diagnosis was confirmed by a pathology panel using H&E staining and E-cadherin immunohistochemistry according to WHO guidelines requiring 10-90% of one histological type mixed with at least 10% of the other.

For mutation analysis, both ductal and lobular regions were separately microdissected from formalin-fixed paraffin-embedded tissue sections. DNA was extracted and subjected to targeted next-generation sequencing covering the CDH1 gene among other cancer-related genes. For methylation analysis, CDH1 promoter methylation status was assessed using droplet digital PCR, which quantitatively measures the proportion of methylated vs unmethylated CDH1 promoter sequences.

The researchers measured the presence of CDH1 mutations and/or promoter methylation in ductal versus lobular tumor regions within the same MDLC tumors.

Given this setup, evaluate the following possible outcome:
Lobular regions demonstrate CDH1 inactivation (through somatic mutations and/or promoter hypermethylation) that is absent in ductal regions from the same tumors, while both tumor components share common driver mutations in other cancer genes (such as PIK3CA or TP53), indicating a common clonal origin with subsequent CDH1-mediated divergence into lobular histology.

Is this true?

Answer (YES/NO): NO